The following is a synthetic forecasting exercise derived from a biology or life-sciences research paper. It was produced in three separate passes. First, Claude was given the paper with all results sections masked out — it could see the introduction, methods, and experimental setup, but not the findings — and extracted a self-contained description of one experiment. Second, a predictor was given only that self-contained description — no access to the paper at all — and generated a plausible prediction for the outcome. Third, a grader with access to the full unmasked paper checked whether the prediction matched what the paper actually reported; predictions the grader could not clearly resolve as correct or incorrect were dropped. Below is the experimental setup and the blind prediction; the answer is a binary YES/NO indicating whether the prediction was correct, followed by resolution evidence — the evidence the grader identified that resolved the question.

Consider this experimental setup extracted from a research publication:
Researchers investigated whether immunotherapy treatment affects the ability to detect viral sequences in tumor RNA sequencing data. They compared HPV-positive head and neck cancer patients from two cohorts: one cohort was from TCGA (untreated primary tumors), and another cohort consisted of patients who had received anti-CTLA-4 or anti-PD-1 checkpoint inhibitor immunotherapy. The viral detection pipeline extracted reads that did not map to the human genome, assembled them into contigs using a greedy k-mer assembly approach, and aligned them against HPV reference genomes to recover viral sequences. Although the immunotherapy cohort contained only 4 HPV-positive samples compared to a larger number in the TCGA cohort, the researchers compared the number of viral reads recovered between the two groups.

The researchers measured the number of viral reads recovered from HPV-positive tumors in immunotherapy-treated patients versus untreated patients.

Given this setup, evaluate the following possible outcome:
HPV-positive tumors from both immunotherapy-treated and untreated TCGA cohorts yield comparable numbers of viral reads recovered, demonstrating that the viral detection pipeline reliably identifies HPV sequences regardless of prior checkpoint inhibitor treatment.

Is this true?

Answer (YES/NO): NO